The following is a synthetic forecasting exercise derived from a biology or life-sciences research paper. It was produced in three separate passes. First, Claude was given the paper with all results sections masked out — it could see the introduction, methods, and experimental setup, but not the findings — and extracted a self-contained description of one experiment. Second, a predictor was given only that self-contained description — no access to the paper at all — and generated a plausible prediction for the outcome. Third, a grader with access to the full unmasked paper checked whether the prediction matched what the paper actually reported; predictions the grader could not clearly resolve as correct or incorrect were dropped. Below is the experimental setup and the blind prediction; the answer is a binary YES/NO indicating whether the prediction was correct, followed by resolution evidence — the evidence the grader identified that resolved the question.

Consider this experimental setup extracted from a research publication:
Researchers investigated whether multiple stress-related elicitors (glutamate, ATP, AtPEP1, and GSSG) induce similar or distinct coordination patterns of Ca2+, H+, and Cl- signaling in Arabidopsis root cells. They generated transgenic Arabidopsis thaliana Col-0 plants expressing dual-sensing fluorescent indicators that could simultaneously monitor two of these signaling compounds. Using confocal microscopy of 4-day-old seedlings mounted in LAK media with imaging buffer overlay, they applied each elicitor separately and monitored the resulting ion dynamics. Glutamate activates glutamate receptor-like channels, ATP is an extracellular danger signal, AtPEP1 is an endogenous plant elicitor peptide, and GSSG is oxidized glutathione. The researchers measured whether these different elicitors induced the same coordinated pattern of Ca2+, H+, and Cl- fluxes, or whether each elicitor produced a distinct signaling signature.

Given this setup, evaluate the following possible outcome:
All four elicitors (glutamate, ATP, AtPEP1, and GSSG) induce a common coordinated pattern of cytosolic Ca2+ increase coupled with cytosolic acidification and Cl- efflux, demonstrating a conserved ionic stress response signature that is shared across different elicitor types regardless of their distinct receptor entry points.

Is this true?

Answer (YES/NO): NO